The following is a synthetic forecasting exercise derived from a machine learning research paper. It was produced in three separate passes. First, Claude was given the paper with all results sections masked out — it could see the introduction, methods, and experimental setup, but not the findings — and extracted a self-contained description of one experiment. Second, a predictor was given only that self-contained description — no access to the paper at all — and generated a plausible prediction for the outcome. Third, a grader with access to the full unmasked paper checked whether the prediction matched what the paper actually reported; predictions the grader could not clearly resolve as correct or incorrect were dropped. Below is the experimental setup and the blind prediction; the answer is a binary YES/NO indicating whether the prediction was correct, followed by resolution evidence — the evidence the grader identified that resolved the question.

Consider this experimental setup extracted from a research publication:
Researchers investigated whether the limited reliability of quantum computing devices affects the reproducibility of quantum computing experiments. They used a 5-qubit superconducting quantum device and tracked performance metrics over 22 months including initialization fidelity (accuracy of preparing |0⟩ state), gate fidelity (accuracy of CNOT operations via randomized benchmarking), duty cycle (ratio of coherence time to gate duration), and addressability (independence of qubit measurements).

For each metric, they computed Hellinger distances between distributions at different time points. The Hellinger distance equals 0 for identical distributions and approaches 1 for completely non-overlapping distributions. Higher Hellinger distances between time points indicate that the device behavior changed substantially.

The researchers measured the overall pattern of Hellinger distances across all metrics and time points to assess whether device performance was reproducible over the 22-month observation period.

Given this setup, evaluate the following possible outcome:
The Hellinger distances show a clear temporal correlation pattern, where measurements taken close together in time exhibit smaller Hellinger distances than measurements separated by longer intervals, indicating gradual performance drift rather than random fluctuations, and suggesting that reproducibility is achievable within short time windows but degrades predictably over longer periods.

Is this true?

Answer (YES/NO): NO